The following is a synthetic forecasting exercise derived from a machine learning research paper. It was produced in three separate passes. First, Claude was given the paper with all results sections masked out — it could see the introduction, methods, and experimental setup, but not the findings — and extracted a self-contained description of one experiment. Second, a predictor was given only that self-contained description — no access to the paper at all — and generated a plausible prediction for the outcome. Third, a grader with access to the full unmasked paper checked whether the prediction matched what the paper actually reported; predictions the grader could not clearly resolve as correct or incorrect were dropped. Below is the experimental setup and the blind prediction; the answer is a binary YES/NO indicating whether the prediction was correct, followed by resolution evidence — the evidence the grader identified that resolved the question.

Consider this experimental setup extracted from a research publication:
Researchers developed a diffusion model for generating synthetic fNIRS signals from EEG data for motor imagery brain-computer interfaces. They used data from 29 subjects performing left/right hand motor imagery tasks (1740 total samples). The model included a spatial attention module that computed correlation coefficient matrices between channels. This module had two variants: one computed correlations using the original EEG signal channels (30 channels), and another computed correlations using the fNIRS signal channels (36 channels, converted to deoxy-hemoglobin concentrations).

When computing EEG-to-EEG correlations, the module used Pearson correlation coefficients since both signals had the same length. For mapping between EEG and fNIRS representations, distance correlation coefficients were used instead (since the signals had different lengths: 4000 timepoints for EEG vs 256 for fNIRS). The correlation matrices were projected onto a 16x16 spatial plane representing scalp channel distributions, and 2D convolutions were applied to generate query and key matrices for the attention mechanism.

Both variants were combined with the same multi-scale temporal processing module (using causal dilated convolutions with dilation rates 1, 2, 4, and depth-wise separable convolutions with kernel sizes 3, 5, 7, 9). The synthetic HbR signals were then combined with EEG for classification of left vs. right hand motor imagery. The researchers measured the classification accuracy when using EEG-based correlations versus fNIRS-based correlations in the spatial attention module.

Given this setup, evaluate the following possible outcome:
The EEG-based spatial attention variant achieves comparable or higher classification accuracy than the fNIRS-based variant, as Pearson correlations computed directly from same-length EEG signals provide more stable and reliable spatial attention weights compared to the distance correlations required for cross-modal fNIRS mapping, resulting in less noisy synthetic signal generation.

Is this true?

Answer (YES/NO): NO